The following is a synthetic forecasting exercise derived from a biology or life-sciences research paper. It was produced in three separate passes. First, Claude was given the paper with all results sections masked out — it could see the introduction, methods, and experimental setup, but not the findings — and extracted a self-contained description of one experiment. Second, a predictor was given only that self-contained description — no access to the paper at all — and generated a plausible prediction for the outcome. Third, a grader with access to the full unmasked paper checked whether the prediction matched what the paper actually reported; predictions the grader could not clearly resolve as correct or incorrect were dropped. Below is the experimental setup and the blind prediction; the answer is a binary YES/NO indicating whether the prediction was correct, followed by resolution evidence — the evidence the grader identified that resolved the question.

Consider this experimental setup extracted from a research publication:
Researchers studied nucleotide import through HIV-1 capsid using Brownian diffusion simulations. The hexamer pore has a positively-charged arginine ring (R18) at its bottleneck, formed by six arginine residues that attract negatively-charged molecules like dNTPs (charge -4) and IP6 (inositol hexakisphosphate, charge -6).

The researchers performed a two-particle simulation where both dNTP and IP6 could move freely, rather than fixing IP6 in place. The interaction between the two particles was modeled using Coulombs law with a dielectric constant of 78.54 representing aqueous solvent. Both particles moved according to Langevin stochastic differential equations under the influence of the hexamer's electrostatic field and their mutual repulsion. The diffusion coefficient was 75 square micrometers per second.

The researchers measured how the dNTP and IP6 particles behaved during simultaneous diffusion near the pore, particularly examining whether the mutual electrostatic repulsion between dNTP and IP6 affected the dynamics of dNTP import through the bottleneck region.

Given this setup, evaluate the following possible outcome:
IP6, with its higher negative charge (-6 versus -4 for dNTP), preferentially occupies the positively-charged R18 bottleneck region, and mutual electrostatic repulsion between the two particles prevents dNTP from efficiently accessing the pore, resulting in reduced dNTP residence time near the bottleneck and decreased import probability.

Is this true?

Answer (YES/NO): NO